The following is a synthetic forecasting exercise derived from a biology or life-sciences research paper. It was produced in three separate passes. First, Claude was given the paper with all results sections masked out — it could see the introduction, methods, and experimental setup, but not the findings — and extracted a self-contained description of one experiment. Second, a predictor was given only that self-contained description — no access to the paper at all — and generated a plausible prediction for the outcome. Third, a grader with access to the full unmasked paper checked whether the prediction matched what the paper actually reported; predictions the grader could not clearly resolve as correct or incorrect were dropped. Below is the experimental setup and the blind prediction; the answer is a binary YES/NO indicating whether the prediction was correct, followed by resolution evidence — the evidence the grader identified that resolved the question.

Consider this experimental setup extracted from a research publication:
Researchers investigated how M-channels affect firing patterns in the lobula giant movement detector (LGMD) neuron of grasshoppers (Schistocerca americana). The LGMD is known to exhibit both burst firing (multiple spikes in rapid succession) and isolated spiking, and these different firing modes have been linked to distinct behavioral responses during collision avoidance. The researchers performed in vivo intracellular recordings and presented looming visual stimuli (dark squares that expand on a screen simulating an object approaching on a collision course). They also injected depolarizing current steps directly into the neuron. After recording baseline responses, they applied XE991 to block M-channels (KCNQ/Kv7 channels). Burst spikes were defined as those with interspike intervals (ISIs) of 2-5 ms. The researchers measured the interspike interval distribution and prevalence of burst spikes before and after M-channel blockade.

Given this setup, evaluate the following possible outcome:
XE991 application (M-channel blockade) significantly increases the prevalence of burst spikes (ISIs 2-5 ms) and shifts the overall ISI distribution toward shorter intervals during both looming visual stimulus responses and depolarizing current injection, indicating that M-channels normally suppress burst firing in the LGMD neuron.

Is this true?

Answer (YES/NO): YES